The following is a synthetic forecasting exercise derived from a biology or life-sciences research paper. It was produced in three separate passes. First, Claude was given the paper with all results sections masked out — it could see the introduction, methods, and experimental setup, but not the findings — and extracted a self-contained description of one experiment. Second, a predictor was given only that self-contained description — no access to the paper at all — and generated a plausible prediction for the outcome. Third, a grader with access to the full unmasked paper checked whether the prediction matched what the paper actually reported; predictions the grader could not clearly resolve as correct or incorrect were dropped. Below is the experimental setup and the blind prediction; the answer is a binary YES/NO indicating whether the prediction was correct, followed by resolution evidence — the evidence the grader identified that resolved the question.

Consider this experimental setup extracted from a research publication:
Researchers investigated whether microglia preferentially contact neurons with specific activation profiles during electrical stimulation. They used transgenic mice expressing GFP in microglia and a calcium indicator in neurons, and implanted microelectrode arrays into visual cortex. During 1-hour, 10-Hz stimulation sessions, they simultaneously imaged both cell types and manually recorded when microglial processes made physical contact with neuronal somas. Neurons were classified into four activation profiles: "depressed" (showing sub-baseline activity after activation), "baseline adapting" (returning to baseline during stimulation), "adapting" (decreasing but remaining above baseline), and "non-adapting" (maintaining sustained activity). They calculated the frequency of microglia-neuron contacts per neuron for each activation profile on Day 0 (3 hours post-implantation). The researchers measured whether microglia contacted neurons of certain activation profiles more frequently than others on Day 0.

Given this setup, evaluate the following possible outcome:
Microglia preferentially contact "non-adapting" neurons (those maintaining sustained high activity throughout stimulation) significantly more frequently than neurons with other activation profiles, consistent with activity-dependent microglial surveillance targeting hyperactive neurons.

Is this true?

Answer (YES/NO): NO